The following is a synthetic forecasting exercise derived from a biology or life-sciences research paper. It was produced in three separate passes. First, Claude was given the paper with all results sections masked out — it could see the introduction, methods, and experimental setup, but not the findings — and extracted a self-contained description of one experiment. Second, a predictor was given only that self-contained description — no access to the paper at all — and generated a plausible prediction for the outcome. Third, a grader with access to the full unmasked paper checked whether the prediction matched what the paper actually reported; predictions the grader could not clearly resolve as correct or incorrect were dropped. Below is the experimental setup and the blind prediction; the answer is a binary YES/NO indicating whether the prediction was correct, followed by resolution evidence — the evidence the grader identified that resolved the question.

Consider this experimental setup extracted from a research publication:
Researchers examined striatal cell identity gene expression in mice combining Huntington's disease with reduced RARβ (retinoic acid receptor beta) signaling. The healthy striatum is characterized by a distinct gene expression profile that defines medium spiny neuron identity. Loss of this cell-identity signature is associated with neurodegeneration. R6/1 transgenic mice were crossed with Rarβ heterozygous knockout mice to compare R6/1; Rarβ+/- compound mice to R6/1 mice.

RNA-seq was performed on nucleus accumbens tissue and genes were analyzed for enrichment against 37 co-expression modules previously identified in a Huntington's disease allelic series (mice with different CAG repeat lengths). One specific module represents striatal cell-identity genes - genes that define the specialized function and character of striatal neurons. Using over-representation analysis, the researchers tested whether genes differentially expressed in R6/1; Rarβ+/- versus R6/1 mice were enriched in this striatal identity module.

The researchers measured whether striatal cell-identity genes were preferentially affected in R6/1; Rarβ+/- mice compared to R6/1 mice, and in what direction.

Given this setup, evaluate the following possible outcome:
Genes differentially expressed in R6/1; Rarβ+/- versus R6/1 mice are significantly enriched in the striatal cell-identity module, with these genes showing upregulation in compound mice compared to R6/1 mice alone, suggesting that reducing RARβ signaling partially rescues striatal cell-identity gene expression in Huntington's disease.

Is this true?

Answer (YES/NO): NO